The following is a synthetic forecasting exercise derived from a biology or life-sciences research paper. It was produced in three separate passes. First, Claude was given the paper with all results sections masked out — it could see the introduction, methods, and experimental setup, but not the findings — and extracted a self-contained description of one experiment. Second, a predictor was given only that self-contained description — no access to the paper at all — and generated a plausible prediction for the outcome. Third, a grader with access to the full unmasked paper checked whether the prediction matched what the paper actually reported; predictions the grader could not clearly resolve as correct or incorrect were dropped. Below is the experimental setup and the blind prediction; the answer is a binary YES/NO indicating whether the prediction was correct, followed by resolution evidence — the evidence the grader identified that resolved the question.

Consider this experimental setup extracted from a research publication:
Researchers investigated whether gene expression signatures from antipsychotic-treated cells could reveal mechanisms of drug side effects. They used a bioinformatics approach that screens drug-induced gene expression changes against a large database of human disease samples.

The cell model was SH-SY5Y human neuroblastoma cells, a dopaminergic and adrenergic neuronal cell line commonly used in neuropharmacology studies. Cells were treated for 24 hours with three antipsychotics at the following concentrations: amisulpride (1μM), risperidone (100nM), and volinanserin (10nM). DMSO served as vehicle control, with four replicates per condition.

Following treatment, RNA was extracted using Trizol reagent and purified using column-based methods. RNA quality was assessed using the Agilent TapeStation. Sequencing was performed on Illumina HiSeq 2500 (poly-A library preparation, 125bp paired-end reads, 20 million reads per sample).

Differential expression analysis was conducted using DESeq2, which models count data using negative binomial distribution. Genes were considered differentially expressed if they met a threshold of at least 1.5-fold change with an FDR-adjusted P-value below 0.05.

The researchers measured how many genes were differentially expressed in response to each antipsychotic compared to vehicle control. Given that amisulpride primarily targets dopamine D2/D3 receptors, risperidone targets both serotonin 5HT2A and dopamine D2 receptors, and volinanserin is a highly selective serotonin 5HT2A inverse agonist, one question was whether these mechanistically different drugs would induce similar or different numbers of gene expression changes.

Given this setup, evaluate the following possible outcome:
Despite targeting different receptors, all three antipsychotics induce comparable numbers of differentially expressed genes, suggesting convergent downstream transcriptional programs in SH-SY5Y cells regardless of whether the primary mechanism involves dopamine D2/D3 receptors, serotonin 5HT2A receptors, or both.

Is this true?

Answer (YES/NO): NO